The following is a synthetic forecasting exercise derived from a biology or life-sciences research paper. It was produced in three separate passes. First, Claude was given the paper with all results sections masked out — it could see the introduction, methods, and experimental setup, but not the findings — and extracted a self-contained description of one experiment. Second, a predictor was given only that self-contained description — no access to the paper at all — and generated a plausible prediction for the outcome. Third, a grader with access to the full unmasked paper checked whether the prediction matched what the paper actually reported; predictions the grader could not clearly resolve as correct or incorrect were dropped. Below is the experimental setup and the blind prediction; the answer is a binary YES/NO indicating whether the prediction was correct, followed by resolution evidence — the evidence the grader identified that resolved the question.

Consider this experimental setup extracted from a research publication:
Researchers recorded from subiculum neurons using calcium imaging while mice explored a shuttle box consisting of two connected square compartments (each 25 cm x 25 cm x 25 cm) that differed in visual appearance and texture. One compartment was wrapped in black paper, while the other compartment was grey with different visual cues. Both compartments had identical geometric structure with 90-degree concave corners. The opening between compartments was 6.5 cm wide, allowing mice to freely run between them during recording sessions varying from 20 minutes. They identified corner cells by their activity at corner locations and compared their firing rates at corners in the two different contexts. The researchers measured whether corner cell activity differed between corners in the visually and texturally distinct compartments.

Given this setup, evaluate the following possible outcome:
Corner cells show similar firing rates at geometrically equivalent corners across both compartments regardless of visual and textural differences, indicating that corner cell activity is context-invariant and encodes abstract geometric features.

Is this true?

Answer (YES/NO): YES